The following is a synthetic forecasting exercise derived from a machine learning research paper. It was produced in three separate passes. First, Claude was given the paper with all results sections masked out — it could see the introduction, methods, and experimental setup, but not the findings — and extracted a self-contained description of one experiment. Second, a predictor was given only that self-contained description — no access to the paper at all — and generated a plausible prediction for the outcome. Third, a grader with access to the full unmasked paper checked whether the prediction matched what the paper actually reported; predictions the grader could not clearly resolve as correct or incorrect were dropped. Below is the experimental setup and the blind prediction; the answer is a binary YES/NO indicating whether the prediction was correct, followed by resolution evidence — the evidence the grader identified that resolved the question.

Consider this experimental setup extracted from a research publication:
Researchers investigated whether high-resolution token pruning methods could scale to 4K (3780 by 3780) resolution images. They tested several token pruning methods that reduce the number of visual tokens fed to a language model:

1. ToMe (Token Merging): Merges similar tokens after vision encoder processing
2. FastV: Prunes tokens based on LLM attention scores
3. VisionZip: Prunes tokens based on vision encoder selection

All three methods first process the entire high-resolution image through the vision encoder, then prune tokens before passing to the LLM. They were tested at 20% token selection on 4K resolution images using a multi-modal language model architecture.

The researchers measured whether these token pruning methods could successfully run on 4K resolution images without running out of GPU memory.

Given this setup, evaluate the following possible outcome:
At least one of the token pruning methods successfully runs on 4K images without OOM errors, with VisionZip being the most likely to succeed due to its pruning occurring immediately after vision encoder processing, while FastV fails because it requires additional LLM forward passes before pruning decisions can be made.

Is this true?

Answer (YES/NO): NO